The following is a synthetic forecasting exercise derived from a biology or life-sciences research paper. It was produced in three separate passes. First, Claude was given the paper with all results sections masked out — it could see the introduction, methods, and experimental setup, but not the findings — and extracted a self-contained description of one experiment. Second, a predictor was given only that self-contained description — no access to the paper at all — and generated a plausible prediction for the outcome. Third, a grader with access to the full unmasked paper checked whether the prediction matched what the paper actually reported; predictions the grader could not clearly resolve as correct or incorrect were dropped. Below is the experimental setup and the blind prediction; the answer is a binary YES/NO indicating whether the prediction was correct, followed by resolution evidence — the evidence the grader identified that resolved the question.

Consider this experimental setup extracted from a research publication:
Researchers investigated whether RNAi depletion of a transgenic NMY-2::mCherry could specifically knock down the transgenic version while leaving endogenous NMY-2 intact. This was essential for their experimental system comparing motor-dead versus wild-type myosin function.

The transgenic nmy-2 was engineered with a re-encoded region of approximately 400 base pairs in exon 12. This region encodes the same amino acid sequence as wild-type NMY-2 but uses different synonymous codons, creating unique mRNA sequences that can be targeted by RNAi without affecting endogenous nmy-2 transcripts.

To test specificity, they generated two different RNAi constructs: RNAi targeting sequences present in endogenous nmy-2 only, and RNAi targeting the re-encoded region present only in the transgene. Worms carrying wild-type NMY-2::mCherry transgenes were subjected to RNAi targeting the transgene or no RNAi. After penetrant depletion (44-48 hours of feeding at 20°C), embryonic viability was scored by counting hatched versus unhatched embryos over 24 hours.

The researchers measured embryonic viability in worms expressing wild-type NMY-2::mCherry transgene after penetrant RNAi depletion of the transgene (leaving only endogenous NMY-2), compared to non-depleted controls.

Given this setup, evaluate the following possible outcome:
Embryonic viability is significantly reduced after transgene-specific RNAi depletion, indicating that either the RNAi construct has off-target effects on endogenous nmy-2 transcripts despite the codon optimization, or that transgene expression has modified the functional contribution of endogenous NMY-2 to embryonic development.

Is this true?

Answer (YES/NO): NO